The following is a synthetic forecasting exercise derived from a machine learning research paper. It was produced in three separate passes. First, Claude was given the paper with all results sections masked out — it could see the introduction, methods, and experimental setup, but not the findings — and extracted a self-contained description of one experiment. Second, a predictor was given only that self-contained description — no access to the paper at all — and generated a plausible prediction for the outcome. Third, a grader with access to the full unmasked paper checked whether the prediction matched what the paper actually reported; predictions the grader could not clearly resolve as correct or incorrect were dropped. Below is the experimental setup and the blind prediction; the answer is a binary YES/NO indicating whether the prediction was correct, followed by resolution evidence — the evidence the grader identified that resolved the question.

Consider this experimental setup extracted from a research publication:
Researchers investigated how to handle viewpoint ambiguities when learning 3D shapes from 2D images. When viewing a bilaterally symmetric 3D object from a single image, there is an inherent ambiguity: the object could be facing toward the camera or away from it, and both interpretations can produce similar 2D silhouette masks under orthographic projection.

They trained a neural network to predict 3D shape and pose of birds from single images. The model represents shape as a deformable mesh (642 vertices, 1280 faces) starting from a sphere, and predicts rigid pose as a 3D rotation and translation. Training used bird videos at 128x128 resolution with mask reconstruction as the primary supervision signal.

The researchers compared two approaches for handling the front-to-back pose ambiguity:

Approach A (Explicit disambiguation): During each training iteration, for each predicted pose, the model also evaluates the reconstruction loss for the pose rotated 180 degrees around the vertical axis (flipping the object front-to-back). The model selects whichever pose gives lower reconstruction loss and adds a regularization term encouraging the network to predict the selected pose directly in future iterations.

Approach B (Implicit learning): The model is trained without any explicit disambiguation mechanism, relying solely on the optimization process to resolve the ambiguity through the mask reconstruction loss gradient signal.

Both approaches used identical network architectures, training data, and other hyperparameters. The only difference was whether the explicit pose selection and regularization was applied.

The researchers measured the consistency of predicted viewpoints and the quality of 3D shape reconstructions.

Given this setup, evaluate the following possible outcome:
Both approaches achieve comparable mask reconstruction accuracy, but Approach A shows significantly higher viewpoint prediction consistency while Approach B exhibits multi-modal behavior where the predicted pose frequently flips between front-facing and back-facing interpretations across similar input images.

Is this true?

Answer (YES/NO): NO